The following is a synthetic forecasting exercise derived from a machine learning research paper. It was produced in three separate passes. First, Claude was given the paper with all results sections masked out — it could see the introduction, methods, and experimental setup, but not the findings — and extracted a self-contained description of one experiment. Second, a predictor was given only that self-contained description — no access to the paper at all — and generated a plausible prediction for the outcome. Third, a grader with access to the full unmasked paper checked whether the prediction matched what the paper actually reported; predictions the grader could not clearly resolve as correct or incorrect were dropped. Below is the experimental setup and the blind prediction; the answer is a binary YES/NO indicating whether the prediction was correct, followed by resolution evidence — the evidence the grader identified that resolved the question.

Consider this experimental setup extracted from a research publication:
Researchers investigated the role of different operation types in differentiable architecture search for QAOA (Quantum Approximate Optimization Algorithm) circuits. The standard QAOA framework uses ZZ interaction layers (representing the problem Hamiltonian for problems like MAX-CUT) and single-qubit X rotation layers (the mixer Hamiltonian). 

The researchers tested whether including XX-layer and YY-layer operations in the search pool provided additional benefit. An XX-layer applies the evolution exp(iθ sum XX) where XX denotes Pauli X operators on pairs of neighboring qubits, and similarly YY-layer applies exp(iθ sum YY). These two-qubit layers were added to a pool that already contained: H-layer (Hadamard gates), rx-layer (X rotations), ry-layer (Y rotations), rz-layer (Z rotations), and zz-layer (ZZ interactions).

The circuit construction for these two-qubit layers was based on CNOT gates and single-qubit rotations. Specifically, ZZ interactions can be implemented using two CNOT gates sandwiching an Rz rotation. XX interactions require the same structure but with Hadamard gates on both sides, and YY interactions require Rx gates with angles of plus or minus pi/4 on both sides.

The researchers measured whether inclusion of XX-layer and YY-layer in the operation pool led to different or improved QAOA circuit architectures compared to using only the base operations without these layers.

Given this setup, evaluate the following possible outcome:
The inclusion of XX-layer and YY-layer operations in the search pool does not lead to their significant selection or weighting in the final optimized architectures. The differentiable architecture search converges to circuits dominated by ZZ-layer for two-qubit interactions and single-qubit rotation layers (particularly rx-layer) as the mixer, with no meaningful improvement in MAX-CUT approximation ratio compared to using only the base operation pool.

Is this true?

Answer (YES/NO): NO